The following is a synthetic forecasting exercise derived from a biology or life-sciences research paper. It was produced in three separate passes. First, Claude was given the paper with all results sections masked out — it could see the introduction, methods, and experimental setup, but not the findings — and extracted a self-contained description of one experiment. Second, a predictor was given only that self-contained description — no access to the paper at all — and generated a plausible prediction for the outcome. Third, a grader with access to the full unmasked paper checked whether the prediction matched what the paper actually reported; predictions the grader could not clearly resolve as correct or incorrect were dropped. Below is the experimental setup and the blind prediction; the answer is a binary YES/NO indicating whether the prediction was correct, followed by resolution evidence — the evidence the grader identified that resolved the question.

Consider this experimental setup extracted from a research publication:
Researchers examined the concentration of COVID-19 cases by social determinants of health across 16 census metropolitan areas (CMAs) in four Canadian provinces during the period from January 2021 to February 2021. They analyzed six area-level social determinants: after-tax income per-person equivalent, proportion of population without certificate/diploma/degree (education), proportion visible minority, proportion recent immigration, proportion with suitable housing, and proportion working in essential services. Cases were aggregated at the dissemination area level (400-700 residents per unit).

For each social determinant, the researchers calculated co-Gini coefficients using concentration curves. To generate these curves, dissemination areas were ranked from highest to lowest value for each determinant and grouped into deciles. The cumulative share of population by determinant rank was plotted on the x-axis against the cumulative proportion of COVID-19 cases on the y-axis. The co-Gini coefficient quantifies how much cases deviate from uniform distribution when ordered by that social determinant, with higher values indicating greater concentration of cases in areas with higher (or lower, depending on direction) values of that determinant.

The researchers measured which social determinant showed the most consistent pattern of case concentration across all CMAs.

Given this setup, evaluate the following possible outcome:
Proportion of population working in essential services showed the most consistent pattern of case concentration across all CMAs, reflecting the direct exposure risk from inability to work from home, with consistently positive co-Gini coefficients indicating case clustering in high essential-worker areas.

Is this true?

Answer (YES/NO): NO